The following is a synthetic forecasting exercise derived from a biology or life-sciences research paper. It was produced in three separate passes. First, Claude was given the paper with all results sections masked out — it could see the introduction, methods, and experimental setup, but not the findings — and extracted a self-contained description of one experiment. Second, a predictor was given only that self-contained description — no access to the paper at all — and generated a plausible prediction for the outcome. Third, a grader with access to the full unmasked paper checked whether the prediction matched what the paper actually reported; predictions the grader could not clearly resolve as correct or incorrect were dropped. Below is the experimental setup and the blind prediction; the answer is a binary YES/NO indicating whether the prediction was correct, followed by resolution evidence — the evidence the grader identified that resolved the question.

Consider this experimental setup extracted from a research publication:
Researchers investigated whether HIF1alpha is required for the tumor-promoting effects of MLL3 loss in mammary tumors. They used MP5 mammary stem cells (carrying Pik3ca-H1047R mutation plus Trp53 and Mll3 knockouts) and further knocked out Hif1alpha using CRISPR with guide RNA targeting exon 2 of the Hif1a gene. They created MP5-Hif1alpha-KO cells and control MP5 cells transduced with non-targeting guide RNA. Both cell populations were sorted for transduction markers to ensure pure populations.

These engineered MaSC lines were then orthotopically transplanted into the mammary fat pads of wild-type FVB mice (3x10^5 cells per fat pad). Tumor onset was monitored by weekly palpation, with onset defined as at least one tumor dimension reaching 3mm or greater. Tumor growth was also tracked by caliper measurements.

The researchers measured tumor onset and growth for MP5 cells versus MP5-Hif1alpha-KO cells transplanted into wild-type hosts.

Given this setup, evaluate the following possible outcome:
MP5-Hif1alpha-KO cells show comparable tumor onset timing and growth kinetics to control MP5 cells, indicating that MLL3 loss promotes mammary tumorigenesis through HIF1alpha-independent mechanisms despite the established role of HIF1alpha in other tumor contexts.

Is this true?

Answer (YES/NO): NO